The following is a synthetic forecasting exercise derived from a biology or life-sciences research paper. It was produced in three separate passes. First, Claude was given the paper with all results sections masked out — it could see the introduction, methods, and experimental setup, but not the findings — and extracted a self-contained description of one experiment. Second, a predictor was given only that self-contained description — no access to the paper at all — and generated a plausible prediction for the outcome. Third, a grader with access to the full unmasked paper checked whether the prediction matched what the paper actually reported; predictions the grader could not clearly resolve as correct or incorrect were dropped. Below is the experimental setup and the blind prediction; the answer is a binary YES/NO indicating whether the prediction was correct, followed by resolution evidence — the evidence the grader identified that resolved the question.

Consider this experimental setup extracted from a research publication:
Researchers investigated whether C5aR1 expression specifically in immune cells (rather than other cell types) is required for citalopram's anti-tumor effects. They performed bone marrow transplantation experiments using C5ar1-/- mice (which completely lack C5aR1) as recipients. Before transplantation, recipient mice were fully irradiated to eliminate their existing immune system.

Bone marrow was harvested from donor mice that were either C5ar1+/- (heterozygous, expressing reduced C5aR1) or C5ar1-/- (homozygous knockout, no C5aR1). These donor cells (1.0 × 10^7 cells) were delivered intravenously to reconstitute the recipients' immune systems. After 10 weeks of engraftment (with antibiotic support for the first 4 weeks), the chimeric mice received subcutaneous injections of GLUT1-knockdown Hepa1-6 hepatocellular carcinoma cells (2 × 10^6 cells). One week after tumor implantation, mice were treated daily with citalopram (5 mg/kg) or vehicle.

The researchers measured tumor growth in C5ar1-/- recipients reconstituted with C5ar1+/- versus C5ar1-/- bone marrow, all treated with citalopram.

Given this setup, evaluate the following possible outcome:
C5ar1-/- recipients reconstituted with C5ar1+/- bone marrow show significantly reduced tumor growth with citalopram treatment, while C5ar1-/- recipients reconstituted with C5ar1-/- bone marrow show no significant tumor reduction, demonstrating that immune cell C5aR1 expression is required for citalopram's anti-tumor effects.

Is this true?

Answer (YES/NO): YES